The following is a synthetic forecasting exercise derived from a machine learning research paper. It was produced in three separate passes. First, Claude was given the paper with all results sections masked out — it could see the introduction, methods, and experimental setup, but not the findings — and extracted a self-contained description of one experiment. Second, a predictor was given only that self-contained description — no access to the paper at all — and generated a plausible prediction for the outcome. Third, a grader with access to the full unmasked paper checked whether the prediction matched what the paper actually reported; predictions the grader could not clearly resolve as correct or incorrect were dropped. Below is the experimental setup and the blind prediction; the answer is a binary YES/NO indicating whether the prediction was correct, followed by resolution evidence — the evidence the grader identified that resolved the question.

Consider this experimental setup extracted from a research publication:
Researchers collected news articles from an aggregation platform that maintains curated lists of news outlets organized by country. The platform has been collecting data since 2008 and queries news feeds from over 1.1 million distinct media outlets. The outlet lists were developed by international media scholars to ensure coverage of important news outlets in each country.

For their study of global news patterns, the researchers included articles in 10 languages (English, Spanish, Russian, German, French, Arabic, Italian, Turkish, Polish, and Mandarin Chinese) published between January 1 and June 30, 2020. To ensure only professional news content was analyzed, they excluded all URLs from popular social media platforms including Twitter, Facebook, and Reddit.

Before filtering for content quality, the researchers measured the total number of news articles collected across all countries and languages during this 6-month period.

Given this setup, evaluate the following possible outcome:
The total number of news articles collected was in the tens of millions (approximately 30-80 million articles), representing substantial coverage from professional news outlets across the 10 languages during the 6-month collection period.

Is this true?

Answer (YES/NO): YES